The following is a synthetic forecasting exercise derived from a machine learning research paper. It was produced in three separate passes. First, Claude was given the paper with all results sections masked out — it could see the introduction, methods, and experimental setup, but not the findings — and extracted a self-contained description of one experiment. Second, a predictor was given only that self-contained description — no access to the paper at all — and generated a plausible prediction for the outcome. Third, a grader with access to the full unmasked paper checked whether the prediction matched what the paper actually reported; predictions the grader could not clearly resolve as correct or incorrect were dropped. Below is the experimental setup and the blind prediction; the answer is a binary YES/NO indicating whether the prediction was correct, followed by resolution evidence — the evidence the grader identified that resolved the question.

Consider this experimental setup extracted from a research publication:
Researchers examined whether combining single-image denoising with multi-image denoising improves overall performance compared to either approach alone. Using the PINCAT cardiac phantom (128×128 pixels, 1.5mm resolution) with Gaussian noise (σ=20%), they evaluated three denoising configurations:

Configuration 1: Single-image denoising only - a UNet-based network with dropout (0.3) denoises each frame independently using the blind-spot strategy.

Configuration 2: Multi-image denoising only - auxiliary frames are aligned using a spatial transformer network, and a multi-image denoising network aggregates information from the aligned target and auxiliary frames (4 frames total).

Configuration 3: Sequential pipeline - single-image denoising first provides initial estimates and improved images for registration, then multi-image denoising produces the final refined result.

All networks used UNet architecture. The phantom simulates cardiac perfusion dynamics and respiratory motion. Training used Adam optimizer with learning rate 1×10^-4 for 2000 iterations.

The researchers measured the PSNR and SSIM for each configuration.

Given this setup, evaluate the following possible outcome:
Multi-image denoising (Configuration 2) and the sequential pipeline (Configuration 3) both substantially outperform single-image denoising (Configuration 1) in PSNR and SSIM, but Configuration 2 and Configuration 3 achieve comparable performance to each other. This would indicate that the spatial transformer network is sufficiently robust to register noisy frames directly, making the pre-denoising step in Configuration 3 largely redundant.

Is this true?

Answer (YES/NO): NO